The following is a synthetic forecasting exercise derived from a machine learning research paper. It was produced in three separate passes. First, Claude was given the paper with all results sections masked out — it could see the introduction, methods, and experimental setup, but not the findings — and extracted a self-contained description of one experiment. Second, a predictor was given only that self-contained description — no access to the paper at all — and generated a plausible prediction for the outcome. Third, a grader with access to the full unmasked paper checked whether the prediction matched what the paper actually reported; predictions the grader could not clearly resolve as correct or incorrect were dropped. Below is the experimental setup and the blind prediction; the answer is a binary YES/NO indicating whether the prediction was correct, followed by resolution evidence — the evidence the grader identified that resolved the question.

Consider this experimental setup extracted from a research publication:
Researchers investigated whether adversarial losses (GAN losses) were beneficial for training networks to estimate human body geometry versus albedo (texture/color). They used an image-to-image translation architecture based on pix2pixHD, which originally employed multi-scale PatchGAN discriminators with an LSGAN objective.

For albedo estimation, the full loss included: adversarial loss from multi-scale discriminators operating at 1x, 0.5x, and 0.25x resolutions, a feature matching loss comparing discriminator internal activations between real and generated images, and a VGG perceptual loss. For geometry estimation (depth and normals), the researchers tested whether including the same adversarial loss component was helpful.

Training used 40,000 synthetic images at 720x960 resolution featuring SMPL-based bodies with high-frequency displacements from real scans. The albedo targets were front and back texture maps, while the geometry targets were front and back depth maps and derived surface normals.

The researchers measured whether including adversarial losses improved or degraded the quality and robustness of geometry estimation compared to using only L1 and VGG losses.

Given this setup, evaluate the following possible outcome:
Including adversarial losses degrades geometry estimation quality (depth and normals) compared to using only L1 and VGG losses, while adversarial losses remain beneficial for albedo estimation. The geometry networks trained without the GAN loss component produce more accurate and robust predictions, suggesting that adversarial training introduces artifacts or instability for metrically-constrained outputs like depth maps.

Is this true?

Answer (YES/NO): YES